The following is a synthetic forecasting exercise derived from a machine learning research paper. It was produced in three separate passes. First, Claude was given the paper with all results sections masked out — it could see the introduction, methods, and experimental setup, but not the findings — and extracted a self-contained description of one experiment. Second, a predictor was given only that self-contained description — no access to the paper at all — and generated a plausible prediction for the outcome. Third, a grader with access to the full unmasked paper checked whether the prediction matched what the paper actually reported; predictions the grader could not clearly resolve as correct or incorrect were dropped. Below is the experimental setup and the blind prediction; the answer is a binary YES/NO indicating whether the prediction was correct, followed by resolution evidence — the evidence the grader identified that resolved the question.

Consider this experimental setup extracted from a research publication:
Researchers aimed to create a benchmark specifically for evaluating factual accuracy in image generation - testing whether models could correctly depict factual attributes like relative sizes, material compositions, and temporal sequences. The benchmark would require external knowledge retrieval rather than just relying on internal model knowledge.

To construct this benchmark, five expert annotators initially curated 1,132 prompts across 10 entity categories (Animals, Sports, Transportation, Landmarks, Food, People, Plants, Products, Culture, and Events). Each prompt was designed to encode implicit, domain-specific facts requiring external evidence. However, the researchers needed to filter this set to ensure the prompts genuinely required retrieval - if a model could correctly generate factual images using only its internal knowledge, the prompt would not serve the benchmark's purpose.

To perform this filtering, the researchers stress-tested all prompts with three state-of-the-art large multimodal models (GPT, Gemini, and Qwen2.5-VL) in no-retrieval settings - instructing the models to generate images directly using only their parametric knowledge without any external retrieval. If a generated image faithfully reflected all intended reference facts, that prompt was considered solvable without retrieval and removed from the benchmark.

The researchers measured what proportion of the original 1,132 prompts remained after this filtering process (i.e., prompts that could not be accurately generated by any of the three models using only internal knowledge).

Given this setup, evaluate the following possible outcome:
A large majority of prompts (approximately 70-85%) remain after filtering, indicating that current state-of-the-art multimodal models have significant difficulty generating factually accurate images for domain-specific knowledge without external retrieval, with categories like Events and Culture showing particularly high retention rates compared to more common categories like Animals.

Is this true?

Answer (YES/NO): NO